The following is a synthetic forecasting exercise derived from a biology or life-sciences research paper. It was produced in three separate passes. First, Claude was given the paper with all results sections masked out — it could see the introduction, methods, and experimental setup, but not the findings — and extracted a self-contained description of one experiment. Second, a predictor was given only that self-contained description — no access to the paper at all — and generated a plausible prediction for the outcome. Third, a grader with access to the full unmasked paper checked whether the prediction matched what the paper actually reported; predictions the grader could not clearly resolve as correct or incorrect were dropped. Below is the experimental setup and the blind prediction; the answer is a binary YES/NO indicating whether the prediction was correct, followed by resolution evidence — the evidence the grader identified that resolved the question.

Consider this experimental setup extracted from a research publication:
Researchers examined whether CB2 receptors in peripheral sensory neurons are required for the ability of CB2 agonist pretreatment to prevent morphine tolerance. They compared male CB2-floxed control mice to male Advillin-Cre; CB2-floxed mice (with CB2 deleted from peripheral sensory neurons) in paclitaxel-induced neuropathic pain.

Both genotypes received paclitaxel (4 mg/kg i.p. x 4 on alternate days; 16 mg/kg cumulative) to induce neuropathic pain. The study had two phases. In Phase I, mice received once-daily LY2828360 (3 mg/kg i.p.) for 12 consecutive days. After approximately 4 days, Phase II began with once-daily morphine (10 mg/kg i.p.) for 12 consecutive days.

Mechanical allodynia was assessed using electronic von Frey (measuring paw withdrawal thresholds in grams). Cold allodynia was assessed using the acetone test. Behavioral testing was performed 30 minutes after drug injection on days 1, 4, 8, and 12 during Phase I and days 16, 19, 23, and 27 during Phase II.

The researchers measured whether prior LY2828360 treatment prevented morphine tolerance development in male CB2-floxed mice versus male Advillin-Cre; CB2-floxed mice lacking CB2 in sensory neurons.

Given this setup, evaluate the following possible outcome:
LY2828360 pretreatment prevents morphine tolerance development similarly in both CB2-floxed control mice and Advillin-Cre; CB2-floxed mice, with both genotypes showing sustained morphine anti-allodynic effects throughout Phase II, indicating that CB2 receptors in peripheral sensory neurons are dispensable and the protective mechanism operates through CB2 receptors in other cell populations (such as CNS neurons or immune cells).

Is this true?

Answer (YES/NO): NO